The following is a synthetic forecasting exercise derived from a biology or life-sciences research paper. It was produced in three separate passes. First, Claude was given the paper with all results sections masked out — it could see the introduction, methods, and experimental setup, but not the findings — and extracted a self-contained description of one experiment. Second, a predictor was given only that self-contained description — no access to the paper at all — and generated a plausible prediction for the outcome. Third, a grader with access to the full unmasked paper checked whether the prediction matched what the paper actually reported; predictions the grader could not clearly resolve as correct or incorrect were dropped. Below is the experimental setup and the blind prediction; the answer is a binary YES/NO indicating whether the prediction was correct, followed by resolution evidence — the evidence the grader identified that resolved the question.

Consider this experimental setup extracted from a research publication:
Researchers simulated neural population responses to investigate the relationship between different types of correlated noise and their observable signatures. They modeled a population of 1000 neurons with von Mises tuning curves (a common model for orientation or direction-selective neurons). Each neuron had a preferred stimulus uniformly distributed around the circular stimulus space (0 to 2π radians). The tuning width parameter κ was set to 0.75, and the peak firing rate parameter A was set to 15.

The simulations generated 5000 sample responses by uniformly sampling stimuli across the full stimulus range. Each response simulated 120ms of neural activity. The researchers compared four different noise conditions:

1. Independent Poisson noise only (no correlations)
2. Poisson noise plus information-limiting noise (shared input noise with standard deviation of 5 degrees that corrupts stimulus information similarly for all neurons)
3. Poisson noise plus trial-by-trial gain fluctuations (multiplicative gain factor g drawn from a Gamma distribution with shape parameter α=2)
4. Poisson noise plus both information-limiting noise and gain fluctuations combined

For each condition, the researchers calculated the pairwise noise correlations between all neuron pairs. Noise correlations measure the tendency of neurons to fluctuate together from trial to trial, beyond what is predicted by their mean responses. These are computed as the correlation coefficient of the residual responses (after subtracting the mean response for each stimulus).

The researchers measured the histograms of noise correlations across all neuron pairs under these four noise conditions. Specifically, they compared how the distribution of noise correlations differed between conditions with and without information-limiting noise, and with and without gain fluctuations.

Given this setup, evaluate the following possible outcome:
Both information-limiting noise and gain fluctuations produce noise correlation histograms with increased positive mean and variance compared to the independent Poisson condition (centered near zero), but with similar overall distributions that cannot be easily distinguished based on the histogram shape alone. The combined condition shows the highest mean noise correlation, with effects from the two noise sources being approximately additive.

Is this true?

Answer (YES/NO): NO